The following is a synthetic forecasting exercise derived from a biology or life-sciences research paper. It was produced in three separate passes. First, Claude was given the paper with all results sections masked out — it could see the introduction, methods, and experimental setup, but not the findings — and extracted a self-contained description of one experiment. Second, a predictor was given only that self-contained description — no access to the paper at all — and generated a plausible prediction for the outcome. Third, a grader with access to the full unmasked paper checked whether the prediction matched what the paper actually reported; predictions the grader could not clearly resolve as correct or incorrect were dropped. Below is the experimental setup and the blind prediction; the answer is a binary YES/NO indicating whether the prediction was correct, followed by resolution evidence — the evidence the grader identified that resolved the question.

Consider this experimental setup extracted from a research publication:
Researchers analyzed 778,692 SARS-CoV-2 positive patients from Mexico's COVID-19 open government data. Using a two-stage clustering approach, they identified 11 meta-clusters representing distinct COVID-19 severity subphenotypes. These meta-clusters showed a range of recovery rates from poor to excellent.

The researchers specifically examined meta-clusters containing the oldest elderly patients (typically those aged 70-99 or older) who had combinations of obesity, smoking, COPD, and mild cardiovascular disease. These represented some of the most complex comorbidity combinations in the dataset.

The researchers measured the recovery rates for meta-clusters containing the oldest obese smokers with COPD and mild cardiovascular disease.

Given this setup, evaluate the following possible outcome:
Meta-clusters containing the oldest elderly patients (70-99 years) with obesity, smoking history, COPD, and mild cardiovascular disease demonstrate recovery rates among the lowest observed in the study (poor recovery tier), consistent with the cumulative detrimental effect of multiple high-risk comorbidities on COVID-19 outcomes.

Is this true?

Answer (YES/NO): YES